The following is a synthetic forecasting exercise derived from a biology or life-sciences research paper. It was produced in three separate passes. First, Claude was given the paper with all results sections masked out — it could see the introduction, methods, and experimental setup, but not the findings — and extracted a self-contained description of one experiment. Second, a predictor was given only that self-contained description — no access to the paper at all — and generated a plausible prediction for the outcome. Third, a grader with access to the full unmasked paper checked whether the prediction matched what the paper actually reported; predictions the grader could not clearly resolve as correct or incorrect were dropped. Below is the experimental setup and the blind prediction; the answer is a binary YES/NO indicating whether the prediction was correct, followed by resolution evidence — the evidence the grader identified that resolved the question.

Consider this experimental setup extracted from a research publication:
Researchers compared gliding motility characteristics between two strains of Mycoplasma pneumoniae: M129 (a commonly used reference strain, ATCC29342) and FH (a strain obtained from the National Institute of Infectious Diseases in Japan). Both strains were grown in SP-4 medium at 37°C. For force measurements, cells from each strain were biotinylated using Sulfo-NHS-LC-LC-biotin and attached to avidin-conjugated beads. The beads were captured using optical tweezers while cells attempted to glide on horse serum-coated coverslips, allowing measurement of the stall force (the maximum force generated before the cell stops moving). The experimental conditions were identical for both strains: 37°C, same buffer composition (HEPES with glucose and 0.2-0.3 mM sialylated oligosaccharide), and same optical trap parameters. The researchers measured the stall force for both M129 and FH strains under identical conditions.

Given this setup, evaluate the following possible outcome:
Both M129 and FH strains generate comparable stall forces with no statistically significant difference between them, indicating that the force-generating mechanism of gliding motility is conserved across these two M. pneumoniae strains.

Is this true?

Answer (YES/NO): NO